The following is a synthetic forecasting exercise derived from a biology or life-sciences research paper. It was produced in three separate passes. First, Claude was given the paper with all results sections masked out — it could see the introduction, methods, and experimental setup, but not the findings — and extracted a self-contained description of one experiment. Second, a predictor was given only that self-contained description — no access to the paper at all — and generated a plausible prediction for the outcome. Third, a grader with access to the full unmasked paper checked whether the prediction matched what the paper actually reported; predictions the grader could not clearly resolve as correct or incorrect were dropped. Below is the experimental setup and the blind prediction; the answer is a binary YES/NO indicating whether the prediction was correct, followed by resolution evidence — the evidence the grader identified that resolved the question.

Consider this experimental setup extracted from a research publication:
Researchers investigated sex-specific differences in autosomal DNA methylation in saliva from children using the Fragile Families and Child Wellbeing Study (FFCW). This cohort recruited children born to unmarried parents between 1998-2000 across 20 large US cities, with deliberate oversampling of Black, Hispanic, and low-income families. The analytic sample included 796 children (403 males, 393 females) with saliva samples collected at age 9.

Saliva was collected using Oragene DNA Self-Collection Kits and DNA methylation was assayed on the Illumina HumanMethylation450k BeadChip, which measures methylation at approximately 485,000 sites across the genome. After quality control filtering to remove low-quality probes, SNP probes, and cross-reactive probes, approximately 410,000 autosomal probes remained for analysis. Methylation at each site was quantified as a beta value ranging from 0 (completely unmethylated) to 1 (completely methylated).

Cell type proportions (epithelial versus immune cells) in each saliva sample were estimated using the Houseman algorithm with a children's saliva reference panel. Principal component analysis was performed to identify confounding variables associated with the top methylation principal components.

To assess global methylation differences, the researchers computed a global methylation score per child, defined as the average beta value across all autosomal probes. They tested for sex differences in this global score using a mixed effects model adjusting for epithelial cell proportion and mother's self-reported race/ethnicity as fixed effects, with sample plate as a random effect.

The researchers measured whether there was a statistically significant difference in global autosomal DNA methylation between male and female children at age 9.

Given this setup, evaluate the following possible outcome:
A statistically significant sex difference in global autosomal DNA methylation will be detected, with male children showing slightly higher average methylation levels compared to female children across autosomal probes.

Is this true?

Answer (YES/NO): NO